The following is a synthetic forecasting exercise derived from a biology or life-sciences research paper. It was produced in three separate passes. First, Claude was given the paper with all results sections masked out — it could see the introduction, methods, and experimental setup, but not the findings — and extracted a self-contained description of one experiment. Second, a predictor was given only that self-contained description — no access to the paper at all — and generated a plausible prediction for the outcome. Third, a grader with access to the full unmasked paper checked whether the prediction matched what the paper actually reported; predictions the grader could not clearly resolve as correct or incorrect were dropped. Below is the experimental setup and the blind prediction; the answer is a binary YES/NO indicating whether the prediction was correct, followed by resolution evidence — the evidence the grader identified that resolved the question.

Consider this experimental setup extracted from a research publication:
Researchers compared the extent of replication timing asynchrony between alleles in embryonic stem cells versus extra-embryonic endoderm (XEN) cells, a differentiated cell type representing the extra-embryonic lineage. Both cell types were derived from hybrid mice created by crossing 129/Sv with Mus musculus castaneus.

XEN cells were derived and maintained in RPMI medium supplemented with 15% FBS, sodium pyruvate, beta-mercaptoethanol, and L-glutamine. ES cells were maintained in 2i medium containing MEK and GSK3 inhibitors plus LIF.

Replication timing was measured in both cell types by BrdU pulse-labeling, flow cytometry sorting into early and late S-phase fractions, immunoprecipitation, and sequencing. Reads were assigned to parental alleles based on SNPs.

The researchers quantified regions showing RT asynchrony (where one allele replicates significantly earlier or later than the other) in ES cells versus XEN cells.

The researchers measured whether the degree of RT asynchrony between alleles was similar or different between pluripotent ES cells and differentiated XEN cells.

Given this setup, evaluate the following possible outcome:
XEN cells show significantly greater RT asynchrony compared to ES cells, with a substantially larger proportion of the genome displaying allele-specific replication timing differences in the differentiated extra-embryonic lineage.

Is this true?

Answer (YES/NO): NO